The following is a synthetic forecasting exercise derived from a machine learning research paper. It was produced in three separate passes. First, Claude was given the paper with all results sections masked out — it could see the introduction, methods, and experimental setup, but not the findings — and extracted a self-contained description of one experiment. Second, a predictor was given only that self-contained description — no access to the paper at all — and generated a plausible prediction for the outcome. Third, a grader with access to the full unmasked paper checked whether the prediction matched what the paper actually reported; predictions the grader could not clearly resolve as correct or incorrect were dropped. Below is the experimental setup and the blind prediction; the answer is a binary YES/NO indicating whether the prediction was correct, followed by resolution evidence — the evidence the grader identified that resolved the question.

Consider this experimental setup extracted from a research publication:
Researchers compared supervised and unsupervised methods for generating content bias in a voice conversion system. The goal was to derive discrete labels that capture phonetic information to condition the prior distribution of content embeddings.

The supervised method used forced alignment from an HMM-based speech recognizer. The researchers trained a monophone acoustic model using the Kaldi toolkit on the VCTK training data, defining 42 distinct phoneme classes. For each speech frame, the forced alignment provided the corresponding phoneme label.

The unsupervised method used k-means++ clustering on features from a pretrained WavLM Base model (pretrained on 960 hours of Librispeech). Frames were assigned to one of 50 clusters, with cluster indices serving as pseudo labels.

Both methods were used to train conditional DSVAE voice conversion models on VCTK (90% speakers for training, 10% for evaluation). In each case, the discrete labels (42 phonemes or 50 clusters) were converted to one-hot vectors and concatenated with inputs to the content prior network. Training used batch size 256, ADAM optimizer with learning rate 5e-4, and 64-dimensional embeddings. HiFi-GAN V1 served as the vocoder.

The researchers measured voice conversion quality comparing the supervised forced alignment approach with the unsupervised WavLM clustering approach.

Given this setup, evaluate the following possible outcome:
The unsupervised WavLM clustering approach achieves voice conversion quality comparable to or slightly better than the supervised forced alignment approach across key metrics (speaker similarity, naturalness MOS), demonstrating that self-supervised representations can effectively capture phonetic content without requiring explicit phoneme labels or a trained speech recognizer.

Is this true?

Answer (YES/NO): YES